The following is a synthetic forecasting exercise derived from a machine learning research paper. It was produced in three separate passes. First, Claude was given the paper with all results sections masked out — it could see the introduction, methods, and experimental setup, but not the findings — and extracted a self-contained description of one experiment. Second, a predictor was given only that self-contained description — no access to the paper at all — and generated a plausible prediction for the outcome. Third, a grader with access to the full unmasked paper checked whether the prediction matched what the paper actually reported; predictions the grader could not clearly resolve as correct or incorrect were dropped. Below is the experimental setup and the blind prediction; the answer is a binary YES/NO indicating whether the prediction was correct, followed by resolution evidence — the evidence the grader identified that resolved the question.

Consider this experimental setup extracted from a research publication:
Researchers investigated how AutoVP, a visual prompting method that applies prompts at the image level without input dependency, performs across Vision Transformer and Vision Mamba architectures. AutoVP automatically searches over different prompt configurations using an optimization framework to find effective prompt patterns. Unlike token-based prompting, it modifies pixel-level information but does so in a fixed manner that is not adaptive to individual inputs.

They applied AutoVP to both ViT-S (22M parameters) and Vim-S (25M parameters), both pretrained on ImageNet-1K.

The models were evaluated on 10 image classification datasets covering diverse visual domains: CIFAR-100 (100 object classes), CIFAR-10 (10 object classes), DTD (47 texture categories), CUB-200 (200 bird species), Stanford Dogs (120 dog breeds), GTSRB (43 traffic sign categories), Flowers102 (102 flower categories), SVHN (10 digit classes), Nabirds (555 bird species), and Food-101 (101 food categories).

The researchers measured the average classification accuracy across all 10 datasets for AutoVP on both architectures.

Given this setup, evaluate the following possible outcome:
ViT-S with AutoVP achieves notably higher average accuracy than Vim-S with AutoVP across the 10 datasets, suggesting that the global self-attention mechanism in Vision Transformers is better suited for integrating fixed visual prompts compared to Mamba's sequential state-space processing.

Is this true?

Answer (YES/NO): NO